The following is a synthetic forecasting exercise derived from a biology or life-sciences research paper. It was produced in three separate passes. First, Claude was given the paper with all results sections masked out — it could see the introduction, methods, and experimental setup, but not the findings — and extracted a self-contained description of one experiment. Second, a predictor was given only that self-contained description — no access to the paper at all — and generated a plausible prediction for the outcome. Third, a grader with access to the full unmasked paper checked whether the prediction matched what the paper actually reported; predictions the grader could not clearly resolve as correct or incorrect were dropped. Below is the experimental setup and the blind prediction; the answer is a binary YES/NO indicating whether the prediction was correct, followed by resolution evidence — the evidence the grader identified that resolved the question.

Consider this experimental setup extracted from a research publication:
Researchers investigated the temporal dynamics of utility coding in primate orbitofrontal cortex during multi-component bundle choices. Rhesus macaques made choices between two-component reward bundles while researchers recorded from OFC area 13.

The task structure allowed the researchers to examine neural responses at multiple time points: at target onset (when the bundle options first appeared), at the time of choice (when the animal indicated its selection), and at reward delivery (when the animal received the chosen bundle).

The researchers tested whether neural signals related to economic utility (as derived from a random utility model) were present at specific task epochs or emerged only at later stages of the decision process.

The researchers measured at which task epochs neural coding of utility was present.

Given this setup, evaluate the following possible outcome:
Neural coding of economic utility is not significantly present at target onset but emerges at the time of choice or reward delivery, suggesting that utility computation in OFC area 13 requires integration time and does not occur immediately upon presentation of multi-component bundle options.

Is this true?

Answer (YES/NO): NO